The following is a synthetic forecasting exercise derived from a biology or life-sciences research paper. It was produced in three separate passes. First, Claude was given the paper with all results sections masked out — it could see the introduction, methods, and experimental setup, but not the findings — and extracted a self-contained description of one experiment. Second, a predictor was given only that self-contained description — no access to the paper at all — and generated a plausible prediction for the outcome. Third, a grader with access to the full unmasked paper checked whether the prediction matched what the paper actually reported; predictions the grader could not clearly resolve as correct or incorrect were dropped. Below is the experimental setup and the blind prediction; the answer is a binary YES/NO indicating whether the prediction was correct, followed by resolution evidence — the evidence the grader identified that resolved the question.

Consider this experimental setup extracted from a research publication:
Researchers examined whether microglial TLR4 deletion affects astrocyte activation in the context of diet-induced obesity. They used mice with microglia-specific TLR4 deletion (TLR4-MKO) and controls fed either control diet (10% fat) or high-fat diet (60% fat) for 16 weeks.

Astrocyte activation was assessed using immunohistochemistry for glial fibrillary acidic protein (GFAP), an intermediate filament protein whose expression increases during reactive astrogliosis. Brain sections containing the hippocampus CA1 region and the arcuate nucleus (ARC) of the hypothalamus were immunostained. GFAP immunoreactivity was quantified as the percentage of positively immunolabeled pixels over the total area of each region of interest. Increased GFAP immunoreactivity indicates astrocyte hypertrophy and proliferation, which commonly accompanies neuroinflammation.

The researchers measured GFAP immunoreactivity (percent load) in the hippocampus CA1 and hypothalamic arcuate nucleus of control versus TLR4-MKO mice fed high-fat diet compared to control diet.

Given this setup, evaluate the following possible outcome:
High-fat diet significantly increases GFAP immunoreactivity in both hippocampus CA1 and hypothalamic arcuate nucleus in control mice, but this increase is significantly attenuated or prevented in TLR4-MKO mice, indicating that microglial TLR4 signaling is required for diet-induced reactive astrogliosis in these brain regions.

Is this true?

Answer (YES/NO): NO